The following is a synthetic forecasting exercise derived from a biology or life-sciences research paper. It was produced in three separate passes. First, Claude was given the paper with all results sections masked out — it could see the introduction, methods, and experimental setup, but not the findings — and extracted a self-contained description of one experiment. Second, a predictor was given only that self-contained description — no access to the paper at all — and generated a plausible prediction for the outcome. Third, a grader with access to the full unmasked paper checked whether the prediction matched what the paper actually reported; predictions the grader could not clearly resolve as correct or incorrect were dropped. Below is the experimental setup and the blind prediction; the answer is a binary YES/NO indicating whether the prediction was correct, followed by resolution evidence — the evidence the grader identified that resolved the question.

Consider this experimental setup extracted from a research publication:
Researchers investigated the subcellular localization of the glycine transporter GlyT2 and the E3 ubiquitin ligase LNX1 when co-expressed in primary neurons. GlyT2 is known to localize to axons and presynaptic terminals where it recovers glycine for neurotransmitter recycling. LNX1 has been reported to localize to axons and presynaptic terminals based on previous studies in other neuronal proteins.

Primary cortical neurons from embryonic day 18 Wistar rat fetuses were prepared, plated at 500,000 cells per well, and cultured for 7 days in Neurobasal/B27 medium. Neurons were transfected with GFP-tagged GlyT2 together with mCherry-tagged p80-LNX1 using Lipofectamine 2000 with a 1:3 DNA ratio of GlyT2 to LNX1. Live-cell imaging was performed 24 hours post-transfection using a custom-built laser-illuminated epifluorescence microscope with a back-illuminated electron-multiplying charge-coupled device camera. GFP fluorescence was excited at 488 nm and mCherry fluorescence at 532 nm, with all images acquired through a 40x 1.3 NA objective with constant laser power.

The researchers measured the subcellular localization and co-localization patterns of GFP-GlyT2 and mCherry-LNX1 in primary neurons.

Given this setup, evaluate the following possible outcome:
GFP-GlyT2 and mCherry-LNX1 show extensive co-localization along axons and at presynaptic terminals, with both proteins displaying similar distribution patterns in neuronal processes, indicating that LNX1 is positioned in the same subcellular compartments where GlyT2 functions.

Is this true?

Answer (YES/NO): YES